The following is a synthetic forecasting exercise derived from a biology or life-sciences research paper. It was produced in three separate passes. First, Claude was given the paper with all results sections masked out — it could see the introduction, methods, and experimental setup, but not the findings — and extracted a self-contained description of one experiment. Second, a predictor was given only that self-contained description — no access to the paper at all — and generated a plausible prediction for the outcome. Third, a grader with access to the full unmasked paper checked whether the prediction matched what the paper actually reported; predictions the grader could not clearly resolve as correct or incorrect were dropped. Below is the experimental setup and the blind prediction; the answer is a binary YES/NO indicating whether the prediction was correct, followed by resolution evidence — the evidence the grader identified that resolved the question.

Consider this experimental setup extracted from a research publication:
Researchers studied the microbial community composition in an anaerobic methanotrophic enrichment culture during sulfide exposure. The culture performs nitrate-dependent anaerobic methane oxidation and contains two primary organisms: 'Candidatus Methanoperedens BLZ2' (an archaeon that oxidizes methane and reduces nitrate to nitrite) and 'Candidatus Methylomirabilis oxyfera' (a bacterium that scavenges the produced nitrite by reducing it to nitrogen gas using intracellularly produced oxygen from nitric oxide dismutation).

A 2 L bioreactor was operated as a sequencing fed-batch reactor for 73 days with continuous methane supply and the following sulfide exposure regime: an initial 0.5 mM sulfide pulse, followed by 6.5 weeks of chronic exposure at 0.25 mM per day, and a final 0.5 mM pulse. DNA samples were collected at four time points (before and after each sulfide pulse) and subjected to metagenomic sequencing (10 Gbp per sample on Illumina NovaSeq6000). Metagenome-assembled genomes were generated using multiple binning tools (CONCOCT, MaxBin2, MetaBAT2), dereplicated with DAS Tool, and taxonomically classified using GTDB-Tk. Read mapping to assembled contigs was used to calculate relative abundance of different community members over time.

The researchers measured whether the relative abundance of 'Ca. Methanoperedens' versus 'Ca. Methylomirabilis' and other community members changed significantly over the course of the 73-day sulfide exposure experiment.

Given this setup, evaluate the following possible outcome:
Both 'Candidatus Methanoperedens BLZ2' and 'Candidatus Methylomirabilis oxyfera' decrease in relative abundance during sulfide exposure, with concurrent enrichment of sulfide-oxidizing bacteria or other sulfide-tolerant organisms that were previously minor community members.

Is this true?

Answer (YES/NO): NO